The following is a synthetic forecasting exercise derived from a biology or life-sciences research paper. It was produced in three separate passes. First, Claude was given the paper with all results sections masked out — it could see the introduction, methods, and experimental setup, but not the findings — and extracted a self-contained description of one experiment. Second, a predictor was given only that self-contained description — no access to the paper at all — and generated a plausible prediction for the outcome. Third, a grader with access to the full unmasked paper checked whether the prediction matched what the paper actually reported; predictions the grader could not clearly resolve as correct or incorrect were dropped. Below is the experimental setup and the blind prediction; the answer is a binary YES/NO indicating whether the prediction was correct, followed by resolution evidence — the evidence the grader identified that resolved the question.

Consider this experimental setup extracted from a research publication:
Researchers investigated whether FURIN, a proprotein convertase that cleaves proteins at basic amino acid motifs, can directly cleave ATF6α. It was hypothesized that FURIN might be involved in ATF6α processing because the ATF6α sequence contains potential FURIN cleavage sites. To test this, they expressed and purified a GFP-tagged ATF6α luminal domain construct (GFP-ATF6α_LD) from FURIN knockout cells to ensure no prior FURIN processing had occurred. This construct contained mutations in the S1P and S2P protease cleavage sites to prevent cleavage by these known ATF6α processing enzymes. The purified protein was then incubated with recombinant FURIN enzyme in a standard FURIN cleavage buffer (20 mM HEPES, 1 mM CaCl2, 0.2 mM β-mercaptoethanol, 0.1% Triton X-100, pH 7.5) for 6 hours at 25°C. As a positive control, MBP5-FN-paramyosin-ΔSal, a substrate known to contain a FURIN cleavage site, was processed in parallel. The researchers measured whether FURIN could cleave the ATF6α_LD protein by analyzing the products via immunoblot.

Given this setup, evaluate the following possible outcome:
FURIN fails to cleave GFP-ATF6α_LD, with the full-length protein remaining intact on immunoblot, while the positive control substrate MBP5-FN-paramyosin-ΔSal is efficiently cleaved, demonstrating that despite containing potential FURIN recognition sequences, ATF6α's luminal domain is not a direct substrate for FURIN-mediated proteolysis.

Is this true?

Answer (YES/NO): YES